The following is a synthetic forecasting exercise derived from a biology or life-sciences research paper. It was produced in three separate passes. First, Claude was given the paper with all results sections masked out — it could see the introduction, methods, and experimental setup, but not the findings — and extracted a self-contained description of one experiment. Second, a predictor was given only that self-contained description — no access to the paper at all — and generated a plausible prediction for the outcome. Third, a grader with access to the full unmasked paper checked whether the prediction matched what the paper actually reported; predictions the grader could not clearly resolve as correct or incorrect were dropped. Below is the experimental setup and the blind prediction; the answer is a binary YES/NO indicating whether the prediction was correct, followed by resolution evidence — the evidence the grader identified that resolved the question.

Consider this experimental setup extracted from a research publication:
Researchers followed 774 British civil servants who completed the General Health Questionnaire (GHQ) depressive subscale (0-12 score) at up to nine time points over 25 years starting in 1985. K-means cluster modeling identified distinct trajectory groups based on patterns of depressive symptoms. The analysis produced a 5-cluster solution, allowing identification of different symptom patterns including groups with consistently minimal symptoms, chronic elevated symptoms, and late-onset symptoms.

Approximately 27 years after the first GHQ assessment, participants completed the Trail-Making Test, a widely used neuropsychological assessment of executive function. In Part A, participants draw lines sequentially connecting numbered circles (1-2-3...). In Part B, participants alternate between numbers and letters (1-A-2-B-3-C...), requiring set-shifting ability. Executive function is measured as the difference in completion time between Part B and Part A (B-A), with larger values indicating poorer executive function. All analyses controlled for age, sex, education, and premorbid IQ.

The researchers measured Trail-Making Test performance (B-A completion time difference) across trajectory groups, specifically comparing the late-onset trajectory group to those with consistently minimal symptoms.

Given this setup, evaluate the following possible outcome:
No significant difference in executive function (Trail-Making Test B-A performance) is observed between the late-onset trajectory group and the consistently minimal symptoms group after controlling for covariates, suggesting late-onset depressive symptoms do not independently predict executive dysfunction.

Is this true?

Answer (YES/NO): NO